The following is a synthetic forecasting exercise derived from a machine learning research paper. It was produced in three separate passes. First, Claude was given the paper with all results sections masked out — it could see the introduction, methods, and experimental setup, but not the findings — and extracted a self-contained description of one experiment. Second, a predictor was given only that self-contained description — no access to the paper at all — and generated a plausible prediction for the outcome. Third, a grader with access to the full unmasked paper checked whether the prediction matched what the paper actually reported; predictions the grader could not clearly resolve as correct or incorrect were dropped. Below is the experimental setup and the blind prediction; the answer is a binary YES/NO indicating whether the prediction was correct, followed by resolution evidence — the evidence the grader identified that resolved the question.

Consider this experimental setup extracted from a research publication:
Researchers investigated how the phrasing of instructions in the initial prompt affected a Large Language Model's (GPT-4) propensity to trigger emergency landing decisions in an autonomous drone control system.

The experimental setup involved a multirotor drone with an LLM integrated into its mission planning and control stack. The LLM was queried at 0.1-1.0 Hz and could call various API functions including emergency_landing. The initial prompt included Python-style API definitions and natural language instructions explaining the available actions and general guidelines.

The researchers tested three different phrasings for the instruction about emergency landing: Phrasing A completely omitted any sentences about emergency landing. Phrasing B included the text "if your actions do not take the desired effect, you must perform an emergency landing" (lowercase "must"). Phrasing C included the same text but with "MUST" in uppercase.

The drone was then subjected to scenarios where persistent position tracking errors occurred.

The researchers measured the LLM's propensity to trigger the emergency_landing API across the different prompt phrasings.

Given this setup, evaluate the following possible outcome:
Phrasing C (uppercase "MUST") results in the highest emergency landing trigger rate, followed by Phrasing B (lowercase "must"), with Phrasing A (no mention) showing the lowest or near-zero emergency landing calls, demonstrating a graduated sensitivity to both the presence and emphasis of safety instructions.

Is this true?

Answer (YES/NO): YES